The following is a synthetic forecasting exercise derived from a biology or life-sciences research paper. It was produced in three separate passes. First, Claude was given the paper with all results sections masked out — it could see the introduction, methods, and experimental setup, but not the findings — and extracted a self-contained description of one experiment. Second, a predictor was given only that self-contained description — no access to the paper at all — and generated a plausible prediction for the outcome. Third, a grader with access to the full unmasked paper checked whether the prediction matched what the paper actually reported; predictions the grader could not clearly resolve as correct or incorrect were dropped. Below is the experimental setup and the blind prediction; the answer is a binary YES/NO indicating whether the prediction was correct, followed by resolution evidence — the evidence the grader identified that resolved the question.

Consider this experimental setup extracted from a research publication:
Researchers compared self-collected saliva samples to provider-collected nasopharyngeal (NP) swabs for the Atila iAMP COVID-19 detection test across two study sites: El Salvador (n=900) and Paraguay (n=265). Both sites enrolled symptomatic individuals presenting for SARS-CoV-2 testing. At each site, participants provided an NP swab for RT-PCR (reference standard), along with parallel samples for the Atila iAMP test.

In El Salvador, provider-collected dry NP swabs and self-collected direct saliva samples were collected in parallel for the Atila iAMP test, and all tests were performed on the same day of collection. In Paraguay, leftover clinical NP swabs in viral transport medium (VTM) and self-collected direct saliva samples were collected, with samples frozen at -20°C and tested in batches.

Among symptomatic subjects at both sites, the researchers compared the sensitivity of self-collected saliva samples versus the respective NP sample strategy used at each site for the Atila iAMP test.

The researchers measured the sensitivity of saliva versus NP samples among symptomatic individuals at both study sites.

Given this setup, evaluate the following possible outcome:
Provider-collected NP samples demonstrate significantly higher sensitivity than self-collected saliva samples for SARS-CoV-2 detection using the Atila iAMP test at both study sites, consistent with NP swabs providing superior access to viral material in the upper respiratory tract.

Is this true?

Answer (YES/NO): NO